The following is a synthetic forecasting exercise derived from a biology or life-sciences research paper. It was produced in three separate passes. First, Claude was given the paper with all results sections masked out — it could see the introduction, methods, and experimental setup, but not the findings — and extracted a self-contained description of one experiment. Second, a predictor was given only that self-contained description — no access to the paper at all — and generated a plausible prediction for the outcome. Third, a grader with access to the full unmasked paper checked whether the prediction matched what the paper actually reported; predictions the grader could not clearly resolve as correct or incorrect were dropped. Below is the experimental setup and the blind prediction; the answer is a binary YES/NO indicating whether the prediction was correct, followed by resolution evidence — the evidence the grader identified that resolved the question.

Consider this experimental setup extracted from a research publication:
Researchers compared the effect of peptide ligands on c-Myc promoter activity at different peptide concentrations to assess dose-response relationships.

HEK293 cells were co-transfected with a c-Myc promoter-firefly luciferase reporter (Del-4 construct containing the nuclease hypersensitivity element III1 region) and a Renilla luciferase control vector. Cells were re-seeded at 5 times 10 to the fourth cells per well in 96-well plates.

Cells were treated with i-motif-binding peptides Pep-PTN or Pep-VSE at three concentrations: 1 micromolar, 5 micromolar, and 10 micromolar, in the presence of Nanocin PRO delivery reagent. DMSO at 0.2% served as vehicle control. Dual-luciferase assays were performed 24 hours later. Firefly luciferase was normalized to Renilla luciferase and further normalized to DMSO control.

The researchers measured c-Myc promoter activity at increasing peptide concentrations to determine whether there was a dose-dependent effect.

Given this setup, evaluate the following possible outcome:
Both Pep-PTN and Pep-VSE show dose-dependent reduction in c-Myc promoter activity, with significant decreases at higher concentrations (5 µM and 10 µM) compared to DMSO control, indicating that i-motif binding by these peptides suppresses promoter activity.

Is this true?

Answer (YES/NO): YES